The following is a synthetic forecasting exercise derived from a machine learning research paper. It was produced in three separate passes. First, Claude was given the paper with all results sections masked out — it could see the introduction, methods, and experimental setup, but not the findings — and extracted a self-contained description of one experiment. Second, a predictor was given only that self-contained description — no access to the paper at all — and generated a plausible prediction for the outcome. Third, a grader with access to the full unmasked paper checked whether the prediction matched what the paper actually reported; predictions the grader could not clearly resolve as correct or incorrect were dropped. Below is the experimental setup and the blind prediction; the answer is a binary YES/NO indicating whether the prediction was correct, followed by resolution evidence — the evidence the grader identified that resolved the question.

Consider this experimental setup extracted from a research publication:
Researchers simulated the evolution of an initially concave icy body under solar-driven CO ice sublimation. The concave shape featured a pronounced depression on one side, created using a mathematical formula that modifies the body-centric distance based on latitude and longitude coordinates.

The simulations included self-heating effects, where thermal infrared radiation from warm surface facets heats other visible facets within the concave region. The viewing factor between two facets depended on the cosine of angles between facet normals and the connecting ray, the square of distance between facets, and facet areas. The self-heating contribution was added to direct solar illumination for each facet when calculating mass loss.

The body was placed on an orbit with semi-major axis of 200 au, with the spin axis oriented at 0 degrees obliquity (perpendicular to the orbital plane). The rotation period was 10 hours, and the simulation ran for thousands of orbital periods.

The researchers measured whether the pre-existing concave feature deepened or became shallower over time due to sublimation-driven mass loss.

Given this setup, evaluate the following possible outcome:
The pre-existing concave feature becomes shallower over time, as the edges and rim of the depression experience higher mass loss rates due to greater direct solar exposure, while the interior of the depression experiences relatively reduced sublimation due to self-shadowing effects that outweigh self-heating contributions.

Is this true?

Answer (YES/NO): NO